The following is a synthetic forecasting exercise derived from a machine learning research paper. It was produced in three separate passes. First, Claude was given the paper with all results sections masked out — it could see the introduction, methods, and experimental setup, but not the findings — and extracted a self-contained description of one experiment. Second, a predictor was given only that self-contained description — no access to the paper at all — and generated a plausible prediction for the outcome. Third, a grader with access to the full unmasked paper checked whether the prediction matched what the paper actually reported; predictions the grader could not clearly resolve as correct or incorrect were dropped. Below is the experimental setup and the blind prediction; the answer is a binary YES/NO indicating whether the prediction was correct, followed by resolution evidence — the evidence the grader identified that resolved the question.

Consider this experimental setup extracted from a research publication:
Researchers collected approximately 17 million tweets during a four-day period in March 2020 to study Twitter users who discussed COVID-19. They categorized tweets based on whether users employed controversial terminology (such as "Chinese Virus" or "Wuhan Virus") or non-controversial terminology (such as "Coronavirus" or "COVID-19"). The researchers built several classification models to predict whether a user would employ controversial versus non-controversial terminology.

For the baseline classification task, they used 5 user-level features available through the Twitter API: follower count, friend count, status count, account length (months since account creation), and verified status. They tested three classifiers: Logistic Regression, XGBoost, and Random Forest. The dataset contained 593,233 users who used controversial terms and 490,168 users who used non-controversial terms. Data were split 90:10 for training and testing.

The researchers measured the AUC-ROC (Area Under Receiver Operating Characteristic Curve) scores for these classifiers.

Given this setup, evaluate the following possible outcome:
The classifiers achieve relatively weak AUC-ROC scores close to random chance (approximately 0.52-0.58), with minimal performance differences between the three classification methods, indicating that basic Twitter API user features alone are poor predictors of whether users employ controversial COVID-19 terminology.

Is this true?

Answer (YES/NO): NO